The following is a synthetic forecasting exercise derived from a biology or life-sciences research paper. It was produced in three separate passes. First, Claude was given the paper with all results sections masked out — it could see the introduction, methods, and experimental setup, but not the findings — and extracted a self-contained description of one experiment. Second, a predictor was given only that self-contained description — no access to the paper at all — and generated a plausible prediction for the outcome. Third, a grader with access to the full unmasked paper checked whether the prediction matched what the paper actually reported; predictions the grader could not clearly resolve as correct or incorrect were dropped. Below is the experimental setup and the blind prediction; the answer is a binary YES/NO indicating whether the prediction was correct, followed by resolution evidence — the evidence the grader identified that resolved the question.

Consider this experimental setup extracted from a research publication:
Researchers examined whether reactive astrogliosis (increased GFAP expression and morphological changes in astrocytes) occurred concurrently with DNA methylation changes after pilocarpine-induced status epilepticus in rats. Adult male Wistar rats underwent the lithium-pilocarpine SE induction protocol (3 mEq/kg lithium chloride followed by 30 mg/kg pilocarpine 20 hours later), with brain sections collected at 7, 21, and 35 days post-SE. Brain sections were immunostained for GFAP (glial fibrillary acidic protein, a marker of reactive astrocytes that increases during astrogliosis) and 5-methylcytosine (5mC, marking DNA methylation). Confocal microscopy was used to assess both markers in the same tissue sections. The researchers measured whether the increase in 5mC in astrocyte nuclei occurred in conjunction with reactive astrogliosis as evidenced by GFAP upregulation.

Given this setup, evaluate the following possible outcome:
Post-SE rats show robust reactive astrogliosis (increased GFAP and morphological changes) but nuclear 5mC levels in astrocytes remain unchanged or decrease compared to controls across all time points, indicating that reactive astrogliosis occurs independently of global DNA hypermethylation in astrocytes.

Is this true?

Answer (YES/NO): NO